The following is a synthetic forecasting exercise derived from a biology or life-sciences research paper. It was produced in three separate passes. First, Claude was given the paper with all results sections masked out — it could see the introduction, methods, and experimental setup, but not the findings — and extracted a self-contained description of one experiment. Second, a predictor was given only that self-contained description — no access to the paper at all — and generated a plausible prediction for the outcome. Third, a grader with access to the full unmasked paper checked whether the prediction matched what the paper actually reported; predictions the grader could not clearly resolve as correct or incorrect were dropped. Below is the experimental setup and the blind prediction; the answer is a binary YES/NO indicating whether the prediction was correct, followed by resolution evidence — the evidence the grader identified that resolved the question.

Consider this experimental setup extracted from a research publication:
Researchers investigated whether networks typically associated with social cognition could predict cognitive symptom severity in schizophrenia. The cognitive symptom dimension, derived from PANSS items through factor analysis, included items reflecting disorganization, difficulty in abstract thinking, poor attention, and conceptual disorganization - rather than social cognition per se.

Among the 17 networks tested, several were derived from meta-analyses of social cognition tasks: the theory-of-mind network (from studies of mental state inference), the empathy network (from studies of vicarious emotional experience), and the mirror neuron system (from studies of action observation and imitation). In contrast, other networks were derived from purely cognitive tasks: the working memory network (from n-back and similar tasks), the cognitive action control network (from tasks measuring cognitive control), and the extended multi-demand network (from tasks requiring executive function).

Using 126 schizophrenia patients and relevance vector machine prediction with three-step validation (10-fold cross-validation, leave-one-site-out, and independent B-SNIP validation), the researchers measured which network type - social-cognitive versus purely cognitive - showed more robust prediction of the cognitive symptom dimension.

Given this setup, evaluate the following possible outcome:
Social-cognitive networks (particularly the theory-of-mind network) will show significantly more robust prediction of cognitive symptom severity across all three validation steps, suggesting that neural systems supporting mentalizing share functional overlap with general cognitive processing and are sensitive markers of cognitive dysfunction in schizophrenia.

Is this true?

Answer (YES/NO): YES